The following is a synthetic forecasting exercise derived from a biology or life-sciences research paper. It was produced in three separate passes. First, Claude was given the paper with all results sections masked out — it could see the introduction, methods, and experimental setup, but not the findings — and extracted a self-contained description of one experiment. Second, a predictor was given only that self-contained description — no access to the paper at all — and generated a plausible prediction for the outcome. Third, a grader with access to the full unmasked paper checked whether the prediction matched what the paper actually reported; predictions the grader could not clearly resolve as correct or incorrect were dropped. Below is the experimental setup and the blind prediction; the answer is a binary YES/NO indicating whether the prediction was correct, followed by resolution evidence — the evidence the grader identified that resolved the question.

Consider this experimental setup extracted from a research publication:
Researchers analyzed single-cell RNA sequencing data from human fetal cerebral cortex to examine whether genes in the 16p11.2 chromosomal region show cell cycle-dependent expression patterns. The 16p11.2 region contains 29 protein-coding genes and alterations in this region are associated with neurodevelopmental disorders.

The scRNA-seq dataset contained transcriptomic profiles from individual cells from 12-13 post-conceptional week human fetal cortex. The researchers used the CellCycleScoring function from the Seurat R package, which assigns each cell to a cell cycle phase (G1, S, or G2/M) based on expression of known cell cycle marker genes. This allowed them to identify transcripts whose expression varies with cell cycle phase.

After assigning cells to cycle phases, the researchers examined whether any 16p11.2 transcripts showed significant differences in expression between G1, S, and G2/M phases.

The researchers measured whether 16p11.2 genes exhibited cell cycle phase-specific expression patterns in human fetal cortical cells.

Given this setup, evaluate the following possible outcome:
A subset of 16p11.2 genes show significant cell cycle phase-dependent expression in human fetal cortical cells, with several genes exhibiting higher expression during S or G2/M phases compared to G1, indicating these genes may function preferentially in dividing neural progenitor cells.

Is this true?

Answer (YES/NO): NO